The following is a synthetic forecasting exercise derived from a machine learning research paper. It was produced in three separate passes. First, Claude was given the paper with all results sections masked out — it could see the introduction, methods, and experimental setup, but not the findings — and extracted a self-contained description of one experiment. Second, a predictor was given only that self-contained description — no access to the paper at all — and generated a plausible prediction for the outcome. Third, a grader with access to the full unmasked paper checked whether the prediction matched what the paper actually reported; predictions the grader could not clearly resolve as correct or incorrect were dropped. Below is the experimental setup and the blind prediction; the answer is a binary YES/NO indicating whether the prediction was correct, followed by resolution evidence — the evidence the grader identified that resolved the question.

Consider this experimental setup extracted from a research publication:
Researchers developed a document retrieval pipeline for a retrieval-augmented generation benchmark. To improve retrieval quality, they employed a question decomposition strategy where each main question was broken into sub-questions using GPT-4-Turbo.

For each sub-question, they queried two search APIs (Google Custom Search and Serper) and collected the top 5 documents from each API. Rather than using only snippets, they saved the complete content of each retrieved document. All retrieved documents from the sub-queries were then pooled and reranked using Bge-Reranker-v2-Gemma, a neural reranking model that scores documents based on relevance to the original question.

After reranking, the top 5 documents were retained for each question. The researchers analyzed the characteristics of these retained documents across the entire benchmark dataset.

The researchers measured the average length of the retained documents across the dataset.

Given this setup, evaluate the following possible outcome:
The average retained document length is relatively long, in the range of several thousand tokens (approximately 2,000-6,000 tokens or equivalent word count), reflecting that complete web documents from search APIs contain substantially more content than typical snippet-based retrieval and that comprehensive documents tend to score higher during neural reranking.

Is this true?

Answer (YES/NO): YES